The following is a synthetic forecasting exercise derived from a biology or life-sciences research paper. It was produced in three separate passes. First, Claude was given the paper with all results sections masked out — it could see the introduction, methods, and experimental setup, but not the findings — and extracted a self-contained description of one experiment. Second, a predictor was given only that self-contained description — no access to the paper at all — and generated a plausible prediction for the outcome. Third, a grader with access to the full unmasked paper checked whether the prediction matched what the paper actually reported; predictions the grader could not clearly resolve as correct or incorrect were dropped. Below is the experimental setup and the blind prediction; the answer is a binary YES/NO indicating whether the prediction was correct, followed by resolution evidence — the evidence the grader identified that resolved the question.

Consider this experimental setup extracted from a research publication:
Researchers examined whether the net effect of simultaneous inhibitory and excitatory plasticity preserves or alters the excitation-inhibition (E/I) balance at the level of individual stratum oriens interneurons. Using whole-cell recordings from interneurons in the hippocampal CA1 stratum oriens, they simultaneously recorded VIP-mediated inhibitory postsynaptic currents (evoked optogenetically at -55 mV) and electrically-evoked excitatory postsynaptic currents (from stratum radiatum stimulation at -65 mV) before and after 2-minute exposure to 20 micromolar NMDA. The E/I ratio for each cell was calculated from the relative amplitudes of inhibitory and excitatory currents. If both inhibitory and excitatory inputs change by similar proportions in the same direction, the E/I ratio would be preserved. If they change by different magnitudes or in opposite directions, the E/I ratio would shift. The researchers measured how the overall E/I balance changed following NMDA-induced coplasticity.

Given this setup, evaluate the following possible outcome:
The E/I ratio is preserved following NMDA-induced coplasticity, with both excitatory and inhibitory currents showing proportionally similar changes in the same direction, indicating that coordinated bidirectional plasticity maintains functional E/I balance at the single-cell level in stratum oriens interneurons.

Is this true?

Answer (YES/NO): NO